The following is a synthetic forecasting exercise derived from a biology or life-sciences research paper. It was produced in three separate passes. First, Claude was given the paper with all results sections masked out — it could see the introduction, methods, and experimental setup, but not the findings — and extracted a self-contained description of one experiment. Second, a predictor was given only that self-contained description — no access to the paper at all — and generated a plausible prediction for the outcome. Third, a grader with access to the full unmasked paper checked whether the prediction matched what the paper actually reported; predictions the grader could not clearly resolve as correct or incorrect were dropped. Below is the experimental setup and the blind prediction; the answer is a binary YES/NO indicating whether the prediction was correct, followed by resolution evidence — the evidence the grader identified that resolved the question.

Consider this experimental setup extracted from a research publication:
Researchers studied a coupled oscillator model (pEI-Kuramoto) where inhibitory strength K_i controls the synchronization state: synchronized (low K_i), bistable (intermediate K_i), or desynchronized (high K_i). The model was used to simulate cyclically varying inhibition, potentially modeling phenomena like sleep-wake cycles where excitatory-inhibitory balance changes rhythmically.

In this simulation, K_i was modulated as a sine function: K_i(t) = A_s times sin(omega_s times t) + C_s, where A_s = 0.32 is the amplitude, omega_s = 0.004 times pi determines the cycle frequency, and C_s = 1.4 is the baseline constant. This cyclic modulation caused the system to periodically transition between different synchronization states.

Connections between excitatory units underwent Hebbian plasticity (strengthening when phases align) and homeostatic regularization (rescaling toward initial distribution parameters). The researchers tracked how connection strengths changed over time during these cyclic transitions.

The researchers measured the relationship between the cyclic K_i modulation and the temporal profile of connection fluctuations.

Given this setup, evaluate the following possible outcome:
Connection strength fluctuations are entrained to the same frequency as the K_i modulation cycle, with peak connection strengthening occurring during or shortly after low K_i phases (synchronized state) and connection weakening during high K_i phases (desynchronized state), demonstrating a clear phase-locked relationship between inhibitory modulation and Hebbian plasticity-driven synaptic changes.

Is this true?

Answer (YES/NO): NO